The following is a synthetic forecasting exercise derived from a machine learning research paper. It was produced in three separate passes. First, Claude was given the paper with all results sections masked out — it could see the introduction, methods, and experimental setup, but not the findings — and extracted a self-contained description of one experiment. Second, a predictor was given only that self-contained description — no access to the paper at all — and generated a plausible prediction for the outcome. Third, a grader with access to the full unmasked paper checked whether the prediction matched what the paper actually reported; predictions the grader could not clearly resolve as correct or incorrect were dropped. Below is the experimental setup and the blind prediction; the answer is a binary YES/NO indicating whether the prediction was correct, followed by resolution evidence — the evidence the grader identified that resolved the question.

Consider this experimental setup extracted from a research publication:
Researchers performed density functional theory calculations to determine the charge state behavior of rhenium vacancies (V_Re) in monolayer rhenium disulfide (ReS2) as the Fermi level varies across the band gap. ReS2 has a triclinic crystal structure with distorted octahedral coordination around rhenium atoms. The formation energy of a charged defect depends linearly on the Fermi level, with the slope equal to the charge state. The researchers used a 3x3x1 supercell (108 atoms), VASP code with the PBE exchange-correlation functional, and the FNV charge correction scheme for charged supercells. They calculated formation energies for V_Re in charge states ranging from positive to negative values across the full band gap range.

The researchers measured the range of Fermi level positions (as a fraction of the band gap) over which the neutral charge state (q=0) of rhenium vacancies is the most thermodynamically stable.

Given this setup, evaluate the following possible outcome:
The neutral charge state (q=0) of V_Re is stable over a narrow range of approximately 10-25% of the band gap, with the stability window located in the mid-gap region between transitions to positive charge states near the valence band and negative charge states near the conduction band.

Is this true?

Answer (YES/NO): NO